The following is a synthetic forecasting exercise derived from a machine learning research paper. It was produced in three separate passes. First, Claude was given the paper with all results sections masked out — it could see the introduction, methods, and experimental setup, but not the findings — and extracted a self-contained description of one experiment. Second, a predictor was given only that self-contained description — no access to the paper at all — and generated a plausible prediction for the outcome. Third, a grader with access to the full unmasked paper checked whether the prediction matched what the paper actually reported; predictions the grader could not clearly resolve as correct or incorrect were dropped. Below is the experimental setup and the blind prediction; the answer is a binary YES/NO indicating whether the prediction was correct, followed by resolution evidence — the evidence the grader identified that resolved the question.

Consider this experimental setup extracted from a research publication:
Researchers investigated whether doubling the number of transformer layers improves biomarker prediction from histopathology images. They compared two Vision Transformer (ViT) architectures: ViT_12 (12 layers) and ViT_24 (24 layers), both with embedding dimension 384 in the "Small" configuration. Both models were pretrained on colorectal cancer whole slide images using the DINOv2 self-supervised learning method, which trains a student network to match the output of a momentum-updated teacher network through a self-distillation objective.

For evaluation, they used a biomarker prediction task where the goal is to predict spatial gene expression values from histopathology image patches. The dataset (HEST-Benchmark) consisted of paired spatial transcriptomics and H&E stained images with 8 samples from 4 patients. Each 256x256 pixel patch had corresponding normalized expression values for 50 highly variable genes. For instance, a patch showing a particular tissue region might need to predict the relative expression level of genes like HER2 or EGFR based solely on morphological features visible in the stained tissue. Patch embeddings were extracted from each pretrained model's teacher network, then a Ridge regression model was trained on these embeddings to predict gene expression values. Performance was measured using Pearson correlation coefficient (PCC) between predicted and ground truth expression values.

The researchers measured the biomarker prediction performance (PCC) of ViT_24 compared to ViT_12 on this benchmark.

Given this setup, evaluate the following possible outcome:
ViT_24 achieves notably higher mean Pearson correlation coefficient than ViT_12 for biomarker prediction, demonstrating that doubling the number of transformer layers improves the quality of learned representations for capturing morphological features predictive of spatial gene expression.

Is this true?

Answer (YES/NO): NO